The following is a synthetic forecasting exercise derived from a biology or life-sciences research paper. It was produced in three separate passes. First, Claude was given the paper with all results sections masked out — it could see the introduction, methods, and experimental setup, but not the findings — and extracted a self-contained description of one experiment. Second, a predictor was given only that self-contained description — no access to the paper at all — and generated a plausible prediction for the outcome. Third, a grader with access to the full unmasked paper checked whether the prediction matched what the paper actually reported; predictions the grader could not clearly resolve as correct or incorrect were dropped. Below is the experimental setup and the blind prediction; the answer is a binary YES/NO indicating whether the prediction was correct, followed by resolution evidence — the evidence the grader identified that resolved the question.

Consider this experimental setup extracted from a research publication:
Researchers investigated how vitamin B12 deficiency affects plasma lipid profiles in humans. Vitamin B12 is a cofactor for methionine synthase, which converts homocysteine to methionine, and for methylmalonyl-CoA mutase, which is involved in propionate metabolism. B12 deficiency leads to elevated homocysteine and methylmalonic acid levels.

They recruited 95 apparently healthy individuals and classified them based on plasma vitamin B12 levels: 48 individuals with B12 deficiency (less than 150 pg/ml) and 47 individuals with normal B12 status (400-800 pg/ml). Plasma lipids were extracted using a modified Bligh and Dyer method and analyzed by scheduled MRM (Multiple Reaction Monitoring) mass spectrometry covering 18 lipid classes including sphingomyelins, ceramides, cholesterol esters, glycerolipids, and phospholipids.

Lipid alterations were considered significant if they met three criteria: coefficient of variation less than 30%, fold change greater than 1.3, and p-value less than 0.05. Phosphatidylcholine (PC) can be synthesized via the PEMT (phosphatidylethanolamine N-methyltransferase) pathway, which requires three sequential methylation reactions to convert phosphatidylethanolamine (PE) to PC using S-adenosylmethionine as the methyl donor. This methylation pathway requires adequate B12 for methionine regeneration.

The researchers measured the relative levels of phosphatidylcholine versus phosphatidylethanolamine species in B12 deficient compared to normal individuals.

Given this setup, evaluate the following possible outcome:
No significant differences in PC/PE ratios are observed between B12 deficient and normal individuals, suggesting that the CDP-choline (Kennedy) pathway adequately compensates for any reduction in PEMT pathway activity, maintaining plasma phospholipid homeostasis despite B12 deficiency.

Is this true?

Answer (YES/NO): YES